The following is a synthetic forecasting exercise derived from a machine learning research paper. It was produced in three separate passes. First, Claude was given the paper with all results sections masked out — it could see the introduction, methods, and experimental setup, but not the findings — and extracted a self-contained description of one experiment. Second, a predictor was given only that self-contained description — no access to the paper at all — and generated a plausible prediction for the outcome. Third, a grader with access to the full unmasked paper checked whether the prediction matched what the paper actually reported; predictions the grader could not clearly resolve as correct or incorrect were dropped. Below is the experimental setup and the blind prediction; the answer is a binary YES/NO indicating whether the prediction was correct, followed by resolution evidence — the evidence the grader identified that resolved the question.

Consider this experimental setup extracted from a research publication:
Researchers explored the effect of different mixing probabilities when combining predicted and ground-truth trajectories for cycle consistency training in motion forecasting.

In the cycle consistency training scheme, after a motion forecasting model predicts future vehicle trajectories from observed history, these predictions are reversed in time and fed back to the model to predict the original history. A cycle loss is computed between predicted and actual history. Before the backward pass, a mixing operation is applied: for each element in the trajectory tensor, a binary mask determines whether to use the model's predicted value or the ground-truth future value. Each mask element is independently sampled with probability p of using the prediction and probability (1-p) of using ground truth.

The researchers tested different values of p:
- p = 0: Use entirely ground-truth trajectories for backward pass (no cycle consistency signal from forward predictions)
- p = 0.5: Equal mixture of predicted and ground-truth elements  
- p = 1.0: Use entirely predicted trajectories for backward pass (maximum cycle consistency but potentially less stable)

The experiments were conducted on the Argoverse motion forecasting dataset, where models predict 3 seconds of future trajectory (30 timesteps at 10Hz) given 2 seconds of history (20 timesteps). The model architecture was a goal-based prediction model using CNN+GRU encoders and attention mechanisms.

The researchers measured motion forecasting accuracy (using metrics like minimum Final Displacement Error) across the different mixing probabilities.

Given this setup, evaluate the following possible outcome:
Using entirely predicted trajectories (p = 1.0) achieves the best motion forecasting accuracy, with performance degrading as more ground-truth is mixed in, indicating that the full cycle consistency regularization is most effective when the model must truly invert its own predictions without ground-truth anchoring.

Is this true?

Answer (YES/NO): NO